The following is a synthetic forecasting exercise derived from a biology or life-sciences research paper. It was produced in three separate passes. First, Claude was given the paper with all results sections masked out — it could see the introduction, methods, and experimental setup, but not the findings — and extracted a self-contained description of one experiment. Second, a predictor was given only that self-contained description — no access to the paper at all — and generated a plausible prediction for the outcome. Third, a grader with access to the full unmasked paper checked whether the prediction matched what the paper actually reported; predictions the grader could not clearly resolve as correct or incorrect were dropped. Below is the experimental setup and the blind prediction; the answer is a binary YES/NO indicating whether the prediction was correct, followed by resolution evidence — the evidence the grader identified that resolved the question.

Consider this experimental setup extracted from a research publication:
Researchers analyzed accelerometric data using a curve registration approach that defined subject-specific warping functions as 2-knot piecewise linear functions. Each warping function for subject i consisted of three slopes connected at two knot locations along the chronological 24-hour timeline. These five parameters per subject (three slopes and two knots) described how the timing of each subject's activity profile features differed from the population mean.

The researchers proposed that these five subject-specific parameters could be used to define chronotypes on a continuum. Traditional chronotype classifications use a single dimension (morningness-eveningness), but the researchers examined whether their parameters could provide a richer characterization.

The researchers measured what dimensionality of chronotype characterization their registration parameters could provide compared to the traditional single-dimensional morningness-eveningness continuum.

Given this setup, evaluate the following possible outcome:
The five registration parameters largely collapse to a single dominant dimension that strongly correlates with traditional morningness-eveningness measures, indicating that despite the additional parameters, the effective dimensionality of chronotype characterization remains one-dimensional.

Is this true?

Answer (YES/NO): NO